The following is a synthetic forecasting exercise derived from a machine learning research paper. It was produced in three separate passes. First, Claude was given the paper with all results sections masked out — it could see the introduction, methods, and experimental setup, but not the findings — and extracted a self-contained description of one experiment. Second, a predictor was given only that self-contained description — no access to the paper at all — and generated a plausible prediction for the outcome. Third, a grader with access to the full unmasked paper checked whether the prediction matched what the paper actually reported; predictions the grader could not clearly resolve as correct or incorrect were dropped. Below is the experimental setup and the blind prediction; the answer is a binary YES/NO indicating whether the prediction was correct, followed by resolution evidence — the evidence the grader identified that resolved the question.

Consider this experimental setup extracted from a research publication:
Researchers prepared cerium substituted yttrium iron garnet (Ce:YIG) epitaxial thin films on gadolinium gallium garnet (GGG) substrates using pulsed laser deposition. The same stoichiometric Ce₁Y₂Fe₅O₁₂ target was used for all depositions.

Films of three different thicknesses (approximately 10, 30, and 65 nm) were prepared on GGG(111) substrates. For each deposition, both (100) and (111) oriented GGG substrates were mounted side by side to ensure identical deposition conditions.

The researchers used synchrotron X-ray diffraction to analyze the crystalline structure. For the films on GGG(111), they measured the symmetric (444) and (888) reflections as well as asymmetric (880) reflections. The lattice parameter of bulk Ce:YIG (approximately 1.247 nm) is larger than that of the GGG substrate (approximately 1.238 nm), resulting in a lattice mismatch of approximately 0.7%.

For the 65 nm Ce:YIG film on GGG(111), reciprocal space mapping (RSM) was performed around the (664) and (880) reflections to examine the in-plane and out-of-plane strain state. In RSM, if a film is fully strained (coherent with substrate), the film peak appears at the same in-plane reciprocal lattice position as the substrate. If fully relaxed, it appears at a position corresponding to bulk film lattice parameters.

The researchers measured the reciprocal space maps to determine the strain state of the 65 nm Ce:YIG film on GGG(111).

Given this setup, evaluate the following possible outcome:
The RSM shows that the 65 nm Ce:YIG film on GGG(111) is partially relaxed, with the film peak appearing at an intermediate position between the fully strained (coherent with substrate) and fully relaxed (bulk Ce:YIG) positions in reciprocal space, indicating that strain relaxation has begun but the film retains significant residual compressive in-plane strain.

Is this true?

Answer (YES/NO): NO